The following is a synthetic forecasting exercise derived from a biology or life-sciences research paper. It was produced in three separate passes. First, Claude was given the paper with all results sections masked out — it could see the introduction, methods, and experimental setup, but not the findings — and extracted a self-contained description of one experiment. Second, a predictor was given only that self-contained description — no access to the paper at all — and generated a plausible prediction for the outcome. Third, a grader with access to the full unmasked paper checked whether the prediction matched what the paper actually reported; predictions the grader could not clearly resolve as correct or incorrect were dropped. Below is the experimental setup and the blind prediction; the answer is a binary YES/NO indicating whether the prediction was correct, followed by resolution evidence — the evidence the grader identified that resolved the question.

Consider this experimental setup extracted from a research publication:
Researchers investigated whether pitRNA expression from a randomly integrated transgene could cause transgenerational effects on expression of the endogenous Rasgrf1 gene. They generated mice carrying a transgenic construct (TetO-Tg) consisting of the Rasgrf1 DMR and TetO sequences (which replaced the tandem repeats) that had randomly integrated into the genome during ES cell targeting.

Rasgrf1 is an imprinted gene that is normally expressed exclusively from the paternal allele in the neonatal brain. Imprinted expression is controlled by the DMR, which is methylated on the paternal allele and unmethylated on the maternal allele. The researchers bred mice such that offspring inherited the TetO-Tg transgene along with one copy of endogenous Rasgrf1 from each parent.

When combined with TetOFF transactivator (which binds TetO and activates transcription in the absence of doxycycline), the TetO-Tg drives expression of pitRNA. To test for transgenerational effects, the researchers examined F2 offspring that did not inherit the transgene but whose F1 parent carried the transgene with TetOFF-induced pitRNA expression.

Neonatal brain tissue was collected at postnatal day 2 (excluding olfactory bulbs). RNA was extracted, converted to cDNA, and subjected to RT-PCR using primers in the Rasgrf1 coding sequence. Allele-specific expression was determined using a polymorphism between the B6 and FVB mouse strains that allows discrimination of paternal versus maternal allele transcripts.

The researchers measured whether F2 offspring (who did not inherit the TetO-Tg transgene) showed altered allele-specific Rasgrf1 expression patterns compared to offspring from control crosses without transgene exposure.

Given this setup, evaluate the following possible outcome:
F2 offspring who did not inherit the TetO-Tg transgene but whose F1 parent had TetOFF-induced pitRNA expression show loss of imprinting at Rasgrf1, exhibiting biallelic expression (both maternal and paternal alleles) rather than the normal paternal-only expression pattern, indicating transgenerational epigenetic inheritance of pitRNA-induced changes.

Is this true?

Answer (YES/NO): NO